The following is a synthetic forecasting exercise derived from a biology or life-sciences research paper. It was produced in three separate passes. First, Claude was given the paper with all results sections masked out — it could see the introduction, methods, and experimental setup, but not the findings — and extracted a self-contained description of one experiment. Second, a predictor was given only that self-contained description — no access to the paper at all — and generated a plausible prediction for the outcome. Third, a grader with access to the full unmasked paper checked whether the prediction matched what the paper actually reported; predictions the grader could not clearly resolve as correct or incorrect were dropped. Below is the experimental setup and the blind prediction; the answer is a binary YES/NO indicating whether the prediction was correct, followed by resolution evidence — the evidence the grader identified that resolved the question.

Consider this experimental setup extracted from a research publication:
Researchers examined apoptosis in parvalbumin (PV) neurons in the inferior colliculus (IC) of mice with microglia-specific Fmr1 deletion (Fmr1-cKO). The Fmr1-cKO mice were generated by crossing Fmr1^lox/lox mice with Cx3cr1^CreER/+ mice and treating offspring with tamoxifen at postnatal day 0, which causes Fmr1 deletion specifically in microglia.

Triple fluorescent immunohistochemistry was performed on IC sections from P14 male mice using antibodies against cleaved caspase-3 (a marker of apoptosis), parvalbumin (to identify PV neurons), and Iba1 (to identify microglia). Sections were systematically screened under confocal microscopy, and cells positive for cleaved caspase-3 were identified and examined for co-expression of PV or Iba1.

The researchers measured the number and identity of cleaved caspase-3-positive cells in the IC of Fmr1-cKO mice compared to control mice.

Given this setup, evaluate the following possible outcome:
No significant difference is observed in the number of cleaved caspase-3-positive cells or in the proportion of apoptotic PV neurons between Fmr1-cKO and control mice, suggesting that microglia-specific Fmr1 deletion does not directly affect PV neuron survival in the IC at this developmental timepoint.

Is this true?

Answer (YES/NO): NO